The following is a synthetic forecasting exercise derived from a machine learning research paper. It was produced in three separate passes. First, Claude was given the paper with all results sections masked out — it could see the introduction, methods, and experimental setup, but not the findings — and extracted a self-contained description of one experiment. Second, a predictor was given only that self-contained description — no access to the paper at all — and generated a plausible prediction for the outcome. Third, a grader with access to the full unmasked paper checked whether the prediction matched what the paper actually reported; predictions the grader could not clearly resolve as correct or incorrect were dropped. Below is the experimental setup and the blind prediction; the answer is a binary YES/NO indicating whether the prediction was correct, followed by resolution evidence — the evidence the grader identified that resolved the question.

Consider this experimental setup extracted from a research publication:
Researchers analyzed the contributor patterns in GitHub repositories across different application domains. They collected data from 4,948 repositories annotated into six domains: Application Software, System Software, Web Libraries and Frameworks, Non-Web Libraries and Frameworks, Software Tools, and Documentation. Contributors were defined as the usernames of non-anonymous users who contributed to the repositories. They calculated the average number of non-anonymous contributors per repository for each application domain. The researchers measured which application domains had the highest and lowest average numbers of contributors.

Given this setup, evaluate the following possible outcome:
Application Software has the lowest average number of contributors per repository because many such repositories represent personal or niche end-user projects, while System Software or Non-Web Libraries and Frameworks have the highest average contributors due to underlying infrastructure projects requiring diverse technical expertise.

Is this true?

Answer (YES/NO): NO